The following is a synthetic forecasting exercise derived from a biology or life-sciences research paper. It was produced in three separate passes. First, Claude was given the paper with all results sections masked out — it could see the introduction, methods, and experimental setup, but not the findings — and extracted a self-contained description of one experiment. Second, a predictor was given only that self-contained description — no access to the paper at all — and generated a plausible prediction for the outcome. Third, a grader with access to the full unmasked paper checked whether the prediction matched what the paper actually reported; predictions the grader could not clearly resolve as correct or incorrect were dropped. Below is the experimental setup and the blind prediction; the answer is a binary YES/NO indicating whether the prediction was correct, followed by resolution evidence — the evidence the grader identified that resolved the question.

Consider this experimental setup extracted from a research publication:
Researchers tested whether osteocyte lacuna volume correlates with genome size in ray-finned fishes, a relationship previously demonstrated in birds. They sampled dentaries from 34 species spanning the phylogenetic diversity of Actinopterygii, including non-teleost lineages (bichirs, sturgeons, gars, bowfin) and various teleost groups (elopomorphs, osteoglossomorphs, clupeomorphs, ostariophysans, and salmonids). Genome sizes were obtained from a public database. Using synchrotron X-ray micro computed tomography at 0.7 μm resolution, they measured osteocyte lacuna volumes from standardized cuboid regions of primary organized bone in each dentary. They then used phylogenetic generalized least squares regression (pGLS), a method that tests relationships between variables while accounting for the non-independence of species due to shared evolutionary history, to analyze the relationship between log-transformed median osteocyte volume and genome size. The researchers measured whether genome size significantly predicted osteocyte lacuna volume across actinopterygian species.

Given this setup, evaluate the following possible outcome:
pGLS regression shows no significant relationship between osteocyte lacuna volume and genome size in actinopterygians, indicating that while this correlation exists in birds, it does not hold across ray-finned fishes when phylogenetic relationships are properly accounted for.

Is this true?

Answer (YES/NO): NO